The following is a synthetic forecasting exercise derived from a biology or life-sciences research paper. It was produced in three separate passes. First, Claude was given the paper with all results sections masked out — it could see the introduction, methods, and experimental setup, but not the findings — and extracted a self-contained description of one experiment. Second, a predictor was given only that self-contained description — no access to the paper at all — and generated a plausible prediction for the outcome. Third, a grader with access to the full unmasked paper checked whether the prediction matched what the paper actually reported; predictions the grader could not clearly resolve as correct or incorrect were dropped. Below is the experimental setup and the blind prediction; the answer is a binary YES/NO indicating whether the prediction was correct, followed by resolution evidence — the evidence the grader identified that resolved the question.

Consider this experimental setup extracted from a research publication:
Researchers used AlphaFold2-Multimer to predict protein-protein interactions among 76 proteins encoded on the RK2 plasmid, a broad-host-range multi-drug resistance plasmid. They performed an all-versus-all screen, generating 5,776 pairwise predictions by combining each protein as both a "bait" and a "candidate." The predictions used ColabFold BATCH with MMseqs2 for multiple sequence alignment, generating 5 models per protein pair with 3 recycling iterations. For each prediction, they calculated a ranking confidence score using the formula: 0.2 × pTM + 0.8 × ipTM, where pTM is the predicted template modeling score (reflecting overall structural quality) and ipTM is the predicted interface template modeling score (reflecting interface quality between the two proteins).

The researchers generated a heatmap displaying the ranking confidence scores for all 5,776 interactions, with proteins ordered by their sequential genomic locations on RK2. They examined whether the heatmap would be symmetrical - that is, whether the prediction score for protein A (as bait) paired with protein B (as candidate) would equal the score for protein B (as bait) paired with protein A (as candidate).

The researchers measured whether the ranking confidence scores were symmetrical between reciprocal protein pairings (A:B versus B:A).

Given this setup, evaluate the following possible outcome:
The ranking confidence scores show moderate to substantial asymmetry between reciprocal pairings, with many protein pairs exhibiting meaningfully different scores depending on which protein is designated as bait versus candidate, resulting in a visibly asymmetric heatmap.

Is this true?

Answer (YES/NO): YES